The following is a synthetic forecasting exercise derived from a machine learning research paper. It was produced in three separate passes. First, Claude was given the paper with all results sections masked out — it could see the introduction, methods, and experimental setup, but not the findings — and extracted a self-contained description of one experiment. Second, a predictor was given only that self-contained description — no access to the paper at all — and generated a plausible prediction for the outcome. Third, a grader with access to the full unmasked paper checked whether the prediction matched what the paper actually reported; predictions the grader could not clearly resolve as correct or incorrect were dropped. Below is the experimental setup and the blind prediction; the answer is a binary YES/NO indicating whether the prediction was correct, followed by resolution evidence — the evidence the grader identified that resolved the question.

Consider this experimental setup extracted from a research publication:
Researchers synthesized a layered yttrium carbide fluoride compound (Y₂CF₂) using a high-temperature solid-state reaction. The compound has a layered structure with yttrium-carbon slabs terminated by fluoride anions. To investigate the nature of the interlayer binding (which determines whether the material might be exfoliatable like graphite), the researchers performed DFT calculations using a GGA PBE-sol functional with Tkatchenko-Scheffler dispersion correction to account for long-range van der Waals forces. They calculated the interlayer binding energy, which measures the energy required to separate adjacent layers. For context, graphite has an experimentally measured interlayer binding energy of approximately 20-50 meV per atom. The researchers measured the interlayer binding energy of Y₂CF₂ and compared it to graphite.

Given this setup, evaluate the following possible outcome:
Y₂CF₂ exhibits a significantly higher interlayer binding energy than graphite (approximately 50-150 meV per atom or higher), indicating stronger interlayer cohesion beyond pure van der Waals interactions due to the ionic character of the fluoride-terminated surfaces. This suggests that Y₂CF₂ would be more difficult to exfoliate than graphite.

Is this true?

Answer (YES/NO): YES